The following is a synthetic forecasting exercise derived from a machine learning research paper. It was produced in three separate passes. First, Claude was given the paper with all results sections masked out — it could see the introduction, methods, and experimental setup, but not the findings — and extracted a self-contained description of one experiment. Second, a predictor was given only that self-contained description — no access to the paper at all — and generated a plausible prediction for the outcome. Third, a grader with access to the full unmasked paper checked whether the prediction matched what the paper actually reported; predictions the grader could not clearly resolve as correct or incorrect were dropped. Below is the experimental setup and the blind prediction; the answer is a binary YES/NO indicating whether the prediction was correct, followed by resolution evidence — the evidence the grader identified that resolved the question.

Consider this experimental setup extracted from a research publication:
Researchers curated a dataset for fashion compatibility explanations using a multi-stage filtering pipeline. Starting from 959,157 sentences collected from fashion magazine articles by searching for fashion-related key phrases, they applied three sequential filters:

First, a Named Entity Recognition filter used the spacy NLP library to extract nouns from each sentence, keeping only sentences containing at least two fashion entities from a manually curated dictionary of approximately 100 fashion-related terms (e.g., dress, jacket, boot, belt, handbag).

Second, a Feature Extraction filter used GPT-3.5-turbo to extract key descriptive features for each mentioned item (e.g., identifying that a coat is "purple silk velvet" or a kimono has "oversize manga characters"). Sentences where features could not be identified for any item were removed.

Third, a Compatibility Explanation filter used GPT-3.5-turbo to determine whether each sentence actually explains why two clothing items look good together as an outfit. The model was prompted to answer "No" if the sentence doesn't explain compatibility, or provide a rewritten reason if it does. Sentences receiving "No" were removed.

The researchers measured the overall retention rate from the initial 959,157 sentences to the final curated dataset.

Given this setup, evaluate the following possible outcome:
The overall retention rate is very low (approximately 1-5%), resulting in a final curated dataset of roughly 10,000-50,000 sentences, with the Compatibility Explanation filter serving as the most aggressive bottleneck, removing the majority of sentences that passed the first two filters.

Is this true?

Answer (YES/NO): NO